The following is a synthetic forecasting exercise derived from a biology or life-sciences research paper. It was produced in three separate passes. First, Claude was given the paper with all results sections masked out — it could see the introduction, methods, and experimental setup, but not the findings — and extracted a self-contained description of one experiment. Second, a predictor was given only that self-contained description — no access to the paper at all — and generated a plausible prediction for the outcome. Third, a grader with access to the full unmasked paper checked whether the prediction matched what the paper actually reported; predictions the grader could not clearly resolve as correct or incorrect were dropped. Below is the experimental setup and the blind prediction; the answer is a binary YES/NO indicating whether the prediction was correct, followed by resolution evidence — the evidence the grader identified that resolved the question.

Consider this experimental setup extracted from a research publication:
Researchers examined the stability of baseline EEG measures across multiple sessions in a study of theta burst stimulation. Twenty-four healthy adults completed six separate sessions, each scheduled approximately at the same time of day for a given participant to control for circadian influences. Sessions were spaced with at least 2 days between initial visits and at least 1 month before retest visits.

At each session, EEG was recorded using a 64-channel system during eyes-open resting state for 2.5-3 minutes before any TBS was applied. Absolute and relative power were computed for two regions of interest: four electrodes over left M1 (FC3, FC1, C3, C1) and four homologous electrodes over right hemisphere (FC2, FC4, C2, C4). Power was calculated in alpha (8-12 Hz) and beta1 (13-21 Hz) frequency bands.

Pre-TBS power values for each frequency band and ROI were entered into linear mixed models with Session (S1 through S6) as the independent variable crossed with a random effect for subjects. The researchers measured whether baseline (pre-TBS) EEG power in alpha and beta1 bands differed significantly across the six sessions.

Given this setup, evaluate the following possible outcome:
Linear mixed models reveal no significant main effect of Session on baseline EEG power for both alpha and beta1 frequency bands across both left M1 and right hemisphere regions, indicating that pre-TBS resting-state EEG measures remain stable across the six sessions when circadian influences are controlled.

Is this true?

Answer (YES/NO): YES